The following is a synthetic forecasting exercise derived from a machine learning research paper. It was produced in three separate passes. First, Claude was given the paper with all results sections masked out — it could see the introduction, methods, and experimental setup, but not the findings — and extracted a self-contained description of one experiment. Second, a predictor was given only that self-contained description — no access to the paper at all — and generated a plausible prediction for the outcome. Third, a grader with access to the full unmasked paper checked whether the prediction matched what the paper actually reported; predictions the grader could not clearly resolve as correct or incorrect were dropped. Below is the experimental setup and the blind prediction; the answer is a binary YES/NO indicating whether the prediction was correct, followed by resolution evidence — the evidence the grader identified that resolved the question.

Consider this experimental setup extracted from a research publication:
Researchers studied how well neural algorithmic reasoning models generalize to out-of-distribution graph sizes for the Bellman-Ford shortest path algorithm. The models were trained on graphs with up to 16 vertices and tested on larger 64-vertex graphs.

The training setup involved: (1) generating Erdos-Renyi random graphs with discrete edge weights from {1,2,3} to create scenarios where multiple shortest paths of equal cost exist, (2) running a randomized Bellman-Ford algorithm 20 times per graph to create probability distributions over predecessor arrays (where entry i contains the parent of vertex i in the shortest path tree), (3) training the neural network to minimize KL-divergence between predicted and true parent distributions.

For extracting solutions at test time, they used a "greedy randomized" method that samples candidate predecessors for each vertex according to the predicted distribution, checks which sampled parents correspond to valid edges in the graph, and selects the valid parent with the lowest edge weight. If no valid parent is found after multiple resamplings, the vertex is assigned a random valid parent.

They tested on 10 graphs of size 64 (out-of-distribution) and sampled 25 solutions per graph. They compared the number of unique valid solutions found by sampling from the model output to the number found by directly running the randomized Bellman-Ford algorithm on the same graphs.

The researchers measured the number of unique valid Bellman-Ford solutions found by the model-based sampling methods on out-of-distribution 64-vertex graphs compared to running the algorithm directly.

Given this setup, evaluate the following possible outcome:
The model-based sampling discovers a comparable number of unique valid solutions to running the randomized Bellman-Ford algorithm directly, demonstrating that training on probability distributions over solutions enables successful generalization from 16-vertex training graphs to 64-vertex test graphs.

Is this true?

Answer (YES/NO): NO